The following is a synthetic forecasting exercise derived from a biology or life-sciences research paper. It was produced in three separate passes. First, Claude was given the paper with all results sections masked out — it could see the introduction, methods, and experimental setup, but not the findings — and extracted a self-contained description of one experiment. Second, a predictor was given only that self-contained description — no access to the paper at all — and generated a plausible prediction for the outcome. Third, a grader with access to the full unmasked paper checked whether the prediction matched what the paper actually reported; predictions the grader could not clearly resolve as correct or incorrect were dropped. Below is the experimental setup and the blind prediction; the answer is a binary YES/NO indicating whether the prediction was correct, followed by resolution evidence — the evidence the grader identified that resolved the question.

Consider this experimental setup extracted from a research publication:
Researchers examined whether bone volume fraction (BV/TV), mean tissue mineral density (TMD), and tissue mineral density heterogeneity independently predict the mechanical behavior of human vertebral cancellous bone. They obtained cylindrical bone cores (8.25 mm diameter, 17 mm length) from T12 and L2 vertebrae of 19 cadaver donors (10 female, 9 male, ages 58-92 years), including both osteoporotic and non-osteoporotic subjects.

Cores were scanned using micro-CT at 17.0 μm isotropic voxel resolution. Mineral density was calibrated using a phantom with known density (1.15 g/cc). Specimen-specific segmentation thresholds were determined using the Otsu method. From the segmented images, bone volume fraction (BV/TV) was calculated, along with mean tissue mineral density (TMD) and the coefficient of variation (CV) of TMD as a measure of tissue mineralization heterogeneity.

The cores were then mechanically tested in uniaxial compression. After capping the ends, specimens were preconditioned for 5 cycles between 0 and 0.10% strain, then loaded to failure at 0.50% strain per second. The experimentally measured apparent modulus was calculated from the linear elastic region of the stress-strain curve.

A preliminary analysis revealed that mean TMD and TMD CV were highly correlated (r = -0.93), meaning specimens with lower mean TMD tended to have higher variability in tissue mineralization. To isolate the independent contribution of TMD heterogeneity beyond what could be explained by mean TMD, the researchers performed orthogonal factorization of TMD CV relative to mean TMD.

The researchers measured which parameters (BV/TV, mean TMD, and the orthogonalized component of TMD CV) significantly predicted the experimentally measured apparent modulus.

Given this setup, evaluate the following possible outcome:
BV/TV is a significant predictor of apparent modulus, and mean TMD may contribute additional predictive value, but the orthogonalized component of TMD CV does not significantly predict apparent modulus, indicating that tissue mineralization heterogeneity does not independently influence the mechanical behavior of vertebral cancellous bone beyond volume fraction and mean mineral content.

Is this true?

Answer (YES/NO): YES